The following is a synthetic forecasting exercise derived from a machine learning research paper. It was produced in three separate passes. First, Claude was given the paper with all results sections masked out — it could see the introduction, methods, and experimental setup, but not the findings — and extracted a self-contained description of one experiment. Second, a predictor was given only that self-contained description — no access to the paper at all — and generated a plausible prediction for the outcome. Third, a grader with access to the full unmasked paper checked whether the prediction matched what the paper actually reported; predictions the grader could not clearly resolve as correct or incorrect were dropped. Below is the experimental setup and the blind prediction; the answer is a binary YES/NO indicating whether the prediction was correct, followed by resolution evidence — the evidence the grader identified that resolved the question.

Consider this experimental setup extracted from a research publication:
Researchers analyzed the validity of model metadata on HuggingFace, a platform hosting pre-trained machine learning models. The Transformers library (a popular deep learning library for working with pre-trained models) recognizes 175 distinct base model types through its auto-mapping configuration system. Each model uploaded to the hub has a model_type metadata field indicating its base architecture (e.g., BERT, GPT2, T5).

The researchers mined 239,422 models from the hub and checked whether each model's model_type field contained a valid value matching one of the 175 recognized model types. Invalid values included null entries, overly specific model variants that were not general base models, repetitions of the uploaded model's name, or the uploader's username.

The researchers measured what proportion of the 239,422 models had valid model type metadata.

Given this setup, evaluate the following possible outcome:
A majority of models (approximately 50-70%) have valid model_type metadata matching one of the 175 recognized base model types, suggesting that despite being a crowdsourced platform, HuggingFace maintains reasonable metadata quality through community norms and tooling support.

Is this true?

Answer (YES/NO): NO